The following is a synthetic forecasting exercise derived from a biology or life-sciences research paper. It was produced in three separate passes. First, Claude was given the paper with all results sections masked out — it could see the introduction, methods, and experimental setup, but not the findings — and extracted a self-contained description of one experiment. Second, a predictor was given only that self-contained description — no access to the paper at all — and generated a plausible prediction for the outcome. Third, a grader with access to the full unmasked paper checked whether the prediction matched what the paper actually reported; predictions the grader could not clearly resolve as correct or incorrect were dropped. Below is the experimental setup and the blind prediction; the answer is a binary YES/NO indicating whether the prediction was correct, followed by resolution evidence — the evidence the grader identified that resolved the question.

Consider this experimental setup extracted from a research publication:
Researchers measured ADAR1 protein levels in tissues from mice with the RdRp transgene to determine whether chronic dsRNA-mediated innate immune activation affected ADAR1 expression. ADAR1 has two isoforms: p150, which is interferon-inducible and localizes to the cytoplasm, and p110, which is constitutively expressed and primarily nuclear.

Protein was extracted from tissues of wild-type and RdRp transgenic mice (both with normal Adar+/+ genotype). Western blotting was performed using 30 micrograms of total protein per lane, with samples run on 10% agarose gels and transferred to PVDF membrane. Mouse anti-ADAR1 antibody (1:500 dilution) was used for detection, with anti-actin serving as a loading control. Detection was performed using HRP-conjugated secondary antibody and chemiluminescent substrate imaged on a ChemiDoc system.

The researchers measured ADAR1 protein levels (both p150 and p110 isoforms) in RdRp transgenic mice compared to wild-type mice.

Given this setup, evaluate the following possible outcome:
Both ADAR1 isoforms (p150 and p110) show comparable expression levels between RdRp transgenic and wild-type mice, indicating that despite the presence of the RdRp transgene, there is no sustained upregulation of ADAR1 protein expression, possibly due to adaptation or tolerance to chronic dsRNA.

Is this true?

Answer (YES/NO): NO